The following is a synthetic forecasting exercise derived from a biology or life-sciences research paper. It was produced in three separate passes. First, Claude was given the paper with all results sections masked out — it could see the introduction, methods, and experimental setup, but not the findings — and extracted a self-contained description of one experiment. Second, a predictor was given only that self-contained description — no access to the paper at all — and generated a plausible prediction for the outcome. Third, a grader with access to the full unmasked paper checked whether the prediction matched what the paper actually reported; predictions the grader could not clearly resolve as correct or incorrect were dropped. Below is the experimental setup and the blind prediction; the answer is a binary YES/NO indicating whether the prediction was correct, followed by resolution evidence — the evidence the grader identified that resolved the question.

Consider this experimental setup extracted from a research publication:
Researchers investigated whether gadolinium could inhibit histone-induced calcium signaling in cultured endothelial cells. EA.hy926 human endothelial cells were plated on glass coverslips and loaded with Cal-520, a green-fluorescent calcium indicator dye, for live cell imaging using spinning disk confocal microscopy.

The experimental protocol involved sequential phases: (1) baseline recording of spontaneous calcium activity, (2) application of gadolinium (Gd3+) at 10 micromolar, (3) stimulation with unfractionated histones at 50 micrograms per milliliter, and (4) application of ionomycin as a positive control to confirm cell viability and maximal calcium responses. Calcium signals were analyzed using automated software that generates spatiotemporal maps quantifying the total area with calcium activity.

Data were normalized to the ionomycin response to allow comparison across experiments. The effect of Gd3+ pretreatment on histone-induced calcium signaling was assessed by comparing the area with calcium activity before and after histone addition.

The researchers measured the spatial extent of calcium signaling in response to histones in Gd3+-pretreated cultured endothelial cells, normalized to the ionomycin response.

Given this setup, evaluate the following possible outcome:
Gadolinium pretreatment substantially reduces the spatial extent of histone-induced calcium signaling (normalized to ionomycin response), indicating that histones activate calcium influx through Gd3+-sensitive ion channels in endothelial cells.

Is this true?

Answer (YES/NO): NO